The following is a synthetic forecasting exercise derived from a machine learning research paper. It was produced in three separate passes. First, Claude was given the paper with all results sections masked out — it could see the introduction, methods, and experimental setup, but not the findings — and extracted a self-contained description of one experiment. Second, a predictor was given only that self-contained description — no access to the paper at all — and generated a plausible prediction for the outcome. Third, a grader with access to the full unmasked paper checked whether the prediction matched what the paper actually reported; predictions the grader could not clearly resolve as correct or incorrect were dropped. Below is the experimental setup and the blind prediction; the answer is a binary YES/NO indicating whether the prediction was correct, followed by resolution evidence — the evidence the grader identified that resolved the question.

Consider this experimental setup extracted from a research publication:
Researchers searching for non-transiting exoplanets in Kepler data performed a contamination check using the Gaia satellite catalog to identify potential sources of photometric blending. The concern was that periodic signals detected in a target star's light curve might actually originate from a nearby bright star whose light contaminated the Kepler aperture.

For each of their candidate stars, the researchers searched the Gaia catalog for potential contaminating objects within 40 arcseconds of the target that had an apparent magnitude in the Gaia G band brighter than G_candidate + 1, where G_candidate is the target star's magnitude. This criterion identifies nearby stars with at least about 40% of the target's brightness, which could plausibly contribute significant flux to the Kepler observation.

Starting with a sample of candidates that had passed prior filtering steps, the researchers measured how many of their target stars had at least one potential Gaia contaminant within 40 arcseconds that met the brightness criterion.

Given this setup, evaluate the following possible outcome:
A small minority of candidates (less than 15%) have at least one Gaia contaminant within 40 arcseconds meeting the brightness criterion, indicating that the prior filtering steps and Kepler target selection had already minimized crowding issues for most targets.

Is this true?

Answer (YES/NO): NO